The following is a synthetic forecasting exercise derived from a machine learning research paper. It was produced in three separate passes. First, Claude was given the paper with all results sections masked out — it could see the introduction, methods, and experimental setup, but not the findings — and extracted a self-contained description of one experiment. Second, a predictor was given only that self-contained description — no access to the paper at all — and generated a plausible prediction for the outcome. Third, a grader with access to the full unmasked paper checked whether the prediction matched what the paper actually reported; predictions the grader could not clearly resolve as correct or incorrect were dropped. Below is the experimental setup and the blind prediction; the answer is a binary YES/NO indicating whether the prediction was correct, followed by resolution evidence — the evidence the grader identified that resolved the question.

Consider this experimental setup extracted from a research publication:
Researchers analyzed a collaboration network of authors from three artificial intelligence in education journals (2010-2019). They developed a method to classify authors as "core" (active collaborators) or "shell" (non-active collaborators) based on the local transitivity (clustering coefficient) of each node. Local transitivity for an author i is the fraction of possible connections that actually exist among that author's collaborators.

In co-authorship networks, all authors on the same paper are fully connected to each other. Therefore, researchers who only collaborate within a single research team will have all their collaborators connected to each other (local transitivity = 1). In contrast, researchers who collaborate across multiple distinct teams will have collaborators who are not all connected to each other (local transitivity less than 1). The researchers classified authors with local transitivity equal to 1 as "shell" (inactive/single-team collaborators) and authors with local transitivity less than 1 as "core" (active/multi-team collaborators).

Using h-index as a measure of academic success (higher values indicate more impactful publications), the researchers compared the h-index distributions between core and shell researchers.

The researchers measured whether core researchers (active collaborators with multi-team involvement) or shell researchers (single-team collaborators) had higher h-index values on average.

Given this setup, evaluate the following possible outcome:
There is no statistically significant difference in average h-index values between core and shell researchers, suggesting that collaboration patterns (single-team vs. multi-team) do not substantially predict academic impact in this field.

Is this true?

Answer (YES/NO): NO